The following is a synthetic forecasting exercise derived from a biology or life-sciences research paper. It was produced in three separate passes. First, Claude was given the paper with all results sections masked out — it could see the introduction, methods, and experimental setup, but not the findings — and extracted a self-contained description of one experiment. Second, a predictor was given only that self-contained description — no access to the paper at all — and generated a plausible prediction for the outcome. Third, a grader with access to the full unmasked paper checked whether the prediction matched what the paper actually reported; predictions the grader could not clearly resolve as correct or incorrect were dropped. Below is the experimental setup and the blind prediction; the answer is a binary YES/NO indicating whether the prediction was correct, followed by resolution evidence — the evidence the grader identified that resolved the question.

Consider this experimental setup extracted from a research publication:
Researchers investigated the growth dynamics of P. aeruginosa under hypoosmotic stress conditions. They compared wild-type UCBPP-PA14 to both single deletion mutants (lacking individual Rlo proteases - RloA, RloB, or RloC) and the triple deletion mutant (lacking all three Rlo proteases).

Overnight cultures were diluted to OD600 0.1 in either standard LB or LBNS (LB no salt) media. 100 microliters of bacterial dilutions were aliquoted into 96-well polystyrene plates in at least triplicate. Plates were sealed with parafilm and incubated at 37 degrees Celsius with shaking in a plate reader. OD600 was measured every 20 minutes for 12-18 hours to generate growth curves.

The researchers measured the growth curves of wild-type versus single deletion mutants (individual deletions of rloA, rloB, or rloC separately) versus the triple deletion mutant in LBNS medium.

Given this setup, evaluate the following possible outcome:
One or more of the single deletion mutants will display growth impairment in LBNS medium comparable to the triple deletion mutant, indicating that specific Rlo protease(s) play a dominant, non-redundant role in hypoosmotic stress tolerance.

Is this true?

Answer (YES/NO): NO